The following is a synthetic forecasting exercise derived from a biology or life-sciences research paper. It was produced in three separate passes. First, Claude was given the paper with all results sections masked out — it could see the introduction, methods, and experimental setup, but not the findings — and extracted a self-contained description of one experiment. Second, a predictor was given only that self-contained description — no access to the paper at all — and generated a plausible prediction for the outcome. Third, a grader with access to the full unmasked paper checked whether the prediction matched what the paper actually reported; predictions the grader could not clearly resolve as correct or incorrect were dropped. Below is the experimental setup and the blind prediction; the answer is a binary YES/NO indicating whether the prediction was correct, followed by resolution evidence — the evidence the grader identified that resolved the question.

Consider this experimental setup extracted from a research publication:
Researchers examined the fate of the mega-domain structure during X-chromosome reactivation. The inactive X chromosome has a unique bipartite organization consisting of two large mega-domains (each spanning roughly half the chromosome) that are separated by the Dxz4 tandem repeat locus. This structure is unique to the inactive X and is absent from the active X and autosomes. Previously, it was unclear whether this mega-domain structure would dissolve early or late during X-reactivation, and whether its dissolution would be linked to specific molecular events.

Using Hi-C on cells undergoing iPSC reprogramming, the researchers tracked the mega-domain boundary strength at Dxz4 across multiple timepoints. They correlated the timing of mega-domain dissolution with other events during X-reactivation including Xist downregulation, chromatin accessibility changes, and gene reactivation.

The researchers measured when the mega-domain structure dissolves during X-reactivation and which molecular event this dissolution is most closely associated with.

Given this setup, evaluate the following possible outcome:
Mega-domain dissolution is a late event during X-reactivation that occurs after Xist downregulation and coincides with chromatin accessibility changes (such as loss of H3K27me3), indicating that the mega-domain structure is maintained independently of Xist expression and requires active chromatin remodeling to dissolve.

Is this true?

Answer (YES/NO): NO